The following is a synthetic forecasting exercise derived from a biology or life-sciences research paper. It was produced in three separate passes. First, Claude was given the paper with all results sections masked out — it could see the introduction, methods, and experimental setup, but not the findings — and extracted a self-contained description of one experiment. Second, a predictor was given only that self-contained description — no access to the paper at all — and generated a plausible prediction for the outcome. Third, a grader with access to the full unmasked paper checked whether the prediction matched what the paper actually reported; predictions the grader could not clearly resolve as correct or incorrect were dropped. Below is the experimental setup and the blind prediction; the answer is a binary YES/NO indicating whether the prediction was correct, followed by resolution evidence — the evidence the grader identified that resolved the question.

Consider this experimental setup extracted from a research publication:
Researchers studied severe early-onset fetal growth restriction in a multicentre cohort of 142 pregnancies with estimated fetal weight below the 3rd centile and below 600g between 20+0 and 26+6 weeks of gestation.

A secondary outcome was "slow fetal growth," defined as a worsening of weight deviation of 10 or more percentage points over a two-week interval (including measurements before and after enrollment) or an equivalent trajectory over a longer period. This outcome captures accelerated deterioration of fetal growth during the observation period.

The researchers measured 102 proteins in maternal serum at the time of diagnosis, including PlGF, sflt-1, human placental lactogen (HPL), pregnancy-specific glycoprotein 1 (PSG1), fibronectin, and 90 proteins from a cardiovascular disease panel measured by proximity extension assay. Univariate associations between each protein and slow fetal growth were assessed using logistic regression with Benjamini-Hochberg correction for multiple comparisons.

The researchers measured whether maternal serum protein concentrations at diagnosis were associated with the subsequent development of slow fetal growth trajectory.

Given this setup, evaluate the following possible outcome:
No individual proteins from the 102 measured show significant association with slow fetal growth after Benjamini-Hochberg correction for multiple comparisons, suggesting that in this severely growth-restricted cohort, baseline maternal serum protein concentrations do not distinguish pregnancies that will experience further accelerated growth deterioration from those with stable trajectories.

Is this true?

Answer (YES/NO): YES